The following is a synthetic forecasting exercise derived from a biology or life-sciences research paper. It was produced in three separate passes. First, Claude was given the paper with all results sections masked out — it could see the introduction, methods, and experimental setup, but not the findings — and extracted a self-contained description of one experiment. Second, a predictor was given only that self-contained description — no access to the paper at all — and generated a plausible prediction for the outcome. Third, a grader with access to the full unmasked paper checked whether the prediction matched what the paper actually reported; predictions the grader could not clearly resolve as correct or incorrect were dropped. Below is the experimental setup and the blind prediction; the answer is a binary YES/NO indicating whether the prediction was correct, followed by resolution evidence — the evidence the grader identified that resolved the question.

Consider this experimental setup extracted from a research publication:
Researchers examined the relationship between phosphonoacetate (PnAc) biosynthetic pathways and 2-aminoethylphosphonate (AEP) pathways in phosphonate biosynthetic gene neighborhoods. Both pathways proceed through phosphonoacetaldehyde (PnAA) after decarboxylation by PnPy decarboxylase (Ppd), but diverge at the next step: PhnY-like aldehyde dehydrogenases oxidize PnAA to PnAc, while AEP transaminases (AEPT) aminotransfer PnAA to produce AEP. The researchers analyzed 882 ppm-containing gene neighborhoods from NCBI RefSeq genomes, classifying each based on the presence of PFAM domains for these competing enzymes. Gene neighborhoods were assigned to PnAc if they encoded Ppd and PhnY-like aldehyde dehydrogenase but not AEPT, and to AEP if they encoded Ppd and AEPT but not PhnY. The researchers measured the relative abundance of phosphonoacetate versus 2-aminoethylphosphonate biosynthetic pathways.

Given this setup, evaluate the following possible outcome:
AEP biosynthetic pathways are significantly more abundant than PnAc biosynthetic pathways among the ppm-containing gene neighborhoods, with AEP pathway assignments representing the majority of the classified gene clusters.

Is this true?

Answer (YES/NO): YES